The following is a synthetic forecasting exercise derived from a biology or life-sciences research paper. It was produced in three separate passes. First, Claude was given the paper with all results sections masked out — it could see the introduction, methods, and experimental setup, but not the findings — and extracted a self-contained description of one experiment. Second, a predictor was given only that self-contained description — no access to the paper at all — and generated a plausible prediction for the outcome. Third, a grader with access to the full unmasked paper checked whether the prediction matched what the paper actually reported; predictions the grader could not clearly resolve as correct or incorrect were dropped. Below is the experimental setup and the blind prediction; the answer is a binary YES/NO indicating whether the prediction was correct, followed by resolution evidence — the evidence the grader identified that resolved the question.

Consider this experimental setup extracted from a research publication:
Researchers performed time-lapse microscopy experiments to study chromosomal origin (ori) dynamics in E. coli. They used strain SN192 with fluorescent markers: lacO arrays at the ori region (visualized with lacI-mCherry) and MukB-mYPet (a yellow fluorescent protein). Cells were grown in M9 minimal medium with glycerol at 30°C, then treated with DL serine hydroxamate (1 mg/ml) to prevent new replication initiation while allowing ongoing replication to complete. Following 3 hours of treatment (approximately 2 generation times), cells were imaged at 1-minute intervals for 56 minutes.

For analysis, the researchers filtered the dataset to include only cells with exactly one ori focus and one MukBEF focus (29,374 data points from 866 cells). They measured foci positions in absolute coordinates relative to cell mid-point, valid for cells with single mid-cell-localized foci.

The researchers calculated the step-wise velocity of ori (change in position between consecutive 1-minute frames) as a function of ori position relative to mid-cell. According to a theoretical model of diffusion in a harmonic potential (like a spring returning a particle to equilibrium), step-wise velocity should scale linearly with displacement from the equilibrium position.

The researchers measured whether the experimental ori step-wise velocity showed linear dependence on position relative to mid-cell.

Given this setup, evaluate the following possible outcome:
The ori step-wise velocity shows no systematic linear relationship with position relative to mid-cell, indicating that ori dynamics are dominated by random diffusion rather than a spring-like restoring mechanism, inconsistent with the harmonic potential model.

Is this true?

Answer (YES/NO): NO